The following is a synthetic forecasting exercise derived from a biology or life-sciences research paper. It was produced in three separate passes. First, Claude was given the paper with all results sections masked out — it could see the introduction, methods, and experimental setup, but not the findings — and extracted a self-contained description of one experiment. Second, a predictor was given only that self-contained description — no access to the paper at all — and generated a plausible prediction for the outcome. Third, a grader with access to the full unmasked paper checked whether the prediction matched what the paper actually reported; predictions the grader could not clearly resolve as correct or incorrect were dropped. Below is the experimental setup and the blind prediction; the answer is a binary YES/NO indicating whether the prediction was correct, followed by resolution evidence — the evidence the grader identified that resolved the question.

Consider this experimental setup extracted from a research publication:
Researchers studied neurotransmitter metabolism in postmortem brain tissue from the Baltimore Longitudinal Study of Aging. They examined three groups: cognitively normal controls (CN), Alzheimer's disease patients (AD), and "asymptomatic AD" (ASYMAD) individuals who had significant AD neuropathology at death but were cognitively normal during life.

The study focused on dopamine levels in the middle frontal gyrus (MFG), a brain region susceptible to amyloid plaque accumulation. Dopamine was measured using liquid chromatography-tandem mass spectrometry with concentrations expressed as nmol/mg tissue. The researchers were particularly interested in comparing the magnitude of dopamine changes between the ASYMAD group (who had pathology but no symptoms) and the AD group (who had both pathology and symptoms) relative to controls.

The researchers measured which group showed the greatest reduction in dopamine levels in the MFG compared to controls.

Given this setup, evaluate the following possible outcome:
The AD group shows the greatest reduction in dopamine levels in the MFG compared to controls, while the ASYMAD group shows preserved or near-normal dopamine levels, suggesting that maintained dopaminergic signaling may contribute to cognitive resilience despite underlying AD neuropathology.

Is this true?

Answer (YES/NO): NO